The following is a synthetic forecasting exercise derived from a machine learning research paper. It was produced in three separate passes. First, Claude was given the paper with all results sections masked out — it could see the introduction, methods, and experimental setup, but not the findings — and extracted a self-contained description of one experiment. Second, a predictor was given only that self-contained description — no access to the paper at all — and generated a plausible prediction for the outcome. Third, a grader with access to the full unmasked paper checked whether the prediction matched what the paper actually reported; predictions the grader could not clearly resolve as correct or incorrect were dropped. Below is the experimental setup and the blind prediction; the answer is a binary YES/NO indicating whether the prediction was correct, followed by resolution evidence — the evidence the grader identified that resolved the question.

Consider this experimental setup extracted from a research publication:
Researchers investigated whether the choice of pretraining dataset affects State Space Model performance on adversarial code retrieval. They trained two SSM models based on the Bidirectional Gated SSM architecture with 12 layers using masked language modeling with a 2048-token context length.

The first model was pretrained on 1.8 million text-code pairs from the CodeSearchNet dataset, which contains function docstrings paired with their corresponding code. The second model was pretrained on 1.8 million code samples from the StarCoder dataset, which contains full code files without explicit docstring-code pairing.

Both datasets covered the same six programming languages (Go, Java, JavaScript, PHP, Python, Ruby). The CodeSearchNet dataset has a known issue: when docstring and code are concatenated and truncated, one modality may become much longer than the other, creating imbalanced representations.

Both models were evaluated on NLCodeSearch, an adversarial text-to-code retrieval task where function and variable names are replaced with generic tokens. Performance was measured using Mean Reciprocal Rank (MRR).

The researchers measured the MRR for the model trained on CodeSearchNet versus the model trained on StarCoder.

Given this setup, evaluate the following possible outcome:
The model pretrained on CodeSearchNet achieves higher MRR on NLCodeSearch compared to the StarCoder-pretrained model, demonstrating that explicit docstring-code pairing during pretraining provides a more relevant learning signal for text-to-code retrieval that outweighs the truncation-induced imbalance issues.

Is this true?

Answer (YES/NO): NO